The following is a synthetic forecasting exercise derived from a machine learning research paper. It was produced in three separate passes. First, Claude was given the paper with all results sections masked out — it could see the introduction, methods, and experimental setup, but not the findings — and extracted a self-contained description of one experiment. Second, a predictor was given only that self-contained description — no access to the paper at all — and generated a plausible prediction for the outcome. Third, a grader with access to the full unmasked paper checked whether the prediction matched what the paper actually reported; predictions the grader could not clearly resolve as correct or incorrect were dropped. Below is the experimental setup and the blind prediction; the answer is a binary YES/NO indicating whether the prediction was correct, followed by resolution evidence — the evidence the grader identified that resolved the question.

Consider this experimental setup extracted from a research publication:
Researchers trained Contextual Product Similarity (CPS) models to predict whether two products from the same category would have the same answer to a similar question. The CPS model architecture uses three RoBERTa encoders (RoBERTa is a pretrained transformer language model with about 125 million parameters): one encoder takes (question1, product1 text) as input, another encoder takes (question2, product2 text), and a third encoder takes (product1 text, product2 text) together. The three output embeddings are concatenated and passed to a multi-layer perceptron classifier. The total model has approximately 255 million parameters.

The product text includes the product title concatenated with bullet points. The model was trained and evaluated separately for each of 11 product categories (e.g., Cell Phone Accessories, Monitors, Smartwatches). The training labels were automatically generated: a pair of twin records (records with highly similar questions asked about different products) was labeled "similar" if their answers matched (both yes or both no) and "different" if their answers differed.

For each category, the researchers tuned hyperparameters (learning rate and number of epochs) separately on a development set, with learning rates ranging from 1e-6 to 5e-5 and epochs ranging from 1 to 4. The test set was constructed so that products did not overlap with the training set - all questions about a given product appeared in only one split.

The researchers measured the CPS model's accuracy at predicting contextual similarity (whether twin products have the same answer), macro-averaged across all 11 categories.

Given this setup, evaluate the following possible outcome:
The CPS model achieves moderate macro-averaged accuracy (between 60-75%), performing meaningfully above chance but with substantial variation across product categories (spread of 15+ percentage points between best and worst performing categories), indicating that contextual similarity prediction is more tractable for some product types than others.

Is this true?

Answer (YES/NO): NO